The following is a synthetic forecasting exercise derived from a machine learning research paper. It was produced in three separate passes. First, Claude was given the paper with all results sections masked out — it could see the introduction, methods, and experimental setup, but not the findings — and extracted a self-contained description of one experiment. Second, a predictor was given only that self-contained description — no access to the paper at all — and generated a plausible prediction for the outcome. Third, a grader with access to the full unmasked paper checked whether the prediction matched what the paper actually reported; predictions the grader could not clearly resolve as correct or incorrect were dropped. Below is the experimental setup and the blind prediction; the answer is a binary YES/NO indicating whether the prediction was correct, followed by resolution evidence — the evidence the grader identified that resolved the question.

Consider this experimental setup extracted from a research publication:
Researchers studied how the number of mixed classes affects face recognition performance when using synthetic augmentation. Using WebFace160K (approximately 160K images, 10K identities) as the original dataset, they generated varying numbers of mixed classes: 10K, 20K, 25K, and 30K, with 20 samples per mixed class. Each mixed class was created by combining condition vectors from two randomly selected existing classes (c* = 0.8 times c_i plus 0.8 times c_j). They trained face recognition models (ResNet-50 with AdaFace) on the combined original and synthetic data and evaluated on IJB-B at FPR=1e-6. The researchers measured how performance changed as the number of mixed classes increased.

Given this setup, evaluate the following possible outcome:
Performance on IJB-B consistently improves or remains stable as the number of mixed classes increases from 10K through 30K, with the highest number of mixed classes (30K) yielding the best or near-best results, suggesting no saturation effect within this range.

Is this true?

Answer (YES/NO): YES